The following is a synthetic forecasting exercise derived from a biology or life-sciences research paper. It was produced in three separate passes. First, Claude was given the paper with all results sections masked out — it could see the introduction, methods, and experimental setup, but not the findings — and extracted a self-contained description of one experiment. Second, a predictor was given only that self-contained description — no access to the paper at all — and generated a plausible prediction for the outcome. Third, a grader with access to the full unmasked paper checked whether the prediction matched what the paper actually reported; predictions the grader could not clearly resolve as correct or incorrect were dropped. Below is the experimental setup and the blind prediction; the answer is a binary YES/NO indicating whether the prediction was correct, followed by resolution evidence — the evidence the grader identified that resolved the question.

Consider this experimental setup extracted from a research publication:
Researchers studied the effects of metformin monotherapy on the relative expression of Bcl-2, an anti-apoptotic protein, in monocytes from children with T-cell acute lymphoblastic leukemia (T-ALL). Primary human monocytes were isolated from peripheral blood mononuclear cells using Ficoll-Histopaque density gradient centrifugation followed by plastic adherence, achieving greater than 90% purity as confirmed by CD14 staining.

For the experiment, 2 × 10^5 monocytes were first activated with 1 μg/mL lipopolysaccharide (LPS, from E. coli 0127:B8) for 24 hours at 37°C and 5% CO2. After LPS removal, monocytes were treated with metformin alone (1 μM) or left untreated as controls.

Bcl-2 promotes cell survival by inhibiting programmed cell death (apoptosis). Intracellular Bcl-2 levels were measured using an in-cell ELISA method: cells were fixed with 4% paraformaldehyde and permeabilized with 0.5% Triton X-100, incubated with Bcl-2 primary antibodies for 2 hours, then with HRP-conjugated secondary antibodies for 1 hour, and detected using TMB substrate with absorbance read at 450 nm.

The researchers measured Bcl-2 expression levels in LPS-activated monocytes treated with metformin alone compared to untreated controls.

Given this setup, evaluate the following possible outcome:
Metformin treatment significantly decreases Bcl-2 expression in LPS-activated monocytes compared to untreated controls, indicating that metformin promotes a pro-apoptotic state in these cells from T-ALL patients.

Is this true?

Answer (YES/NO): NO